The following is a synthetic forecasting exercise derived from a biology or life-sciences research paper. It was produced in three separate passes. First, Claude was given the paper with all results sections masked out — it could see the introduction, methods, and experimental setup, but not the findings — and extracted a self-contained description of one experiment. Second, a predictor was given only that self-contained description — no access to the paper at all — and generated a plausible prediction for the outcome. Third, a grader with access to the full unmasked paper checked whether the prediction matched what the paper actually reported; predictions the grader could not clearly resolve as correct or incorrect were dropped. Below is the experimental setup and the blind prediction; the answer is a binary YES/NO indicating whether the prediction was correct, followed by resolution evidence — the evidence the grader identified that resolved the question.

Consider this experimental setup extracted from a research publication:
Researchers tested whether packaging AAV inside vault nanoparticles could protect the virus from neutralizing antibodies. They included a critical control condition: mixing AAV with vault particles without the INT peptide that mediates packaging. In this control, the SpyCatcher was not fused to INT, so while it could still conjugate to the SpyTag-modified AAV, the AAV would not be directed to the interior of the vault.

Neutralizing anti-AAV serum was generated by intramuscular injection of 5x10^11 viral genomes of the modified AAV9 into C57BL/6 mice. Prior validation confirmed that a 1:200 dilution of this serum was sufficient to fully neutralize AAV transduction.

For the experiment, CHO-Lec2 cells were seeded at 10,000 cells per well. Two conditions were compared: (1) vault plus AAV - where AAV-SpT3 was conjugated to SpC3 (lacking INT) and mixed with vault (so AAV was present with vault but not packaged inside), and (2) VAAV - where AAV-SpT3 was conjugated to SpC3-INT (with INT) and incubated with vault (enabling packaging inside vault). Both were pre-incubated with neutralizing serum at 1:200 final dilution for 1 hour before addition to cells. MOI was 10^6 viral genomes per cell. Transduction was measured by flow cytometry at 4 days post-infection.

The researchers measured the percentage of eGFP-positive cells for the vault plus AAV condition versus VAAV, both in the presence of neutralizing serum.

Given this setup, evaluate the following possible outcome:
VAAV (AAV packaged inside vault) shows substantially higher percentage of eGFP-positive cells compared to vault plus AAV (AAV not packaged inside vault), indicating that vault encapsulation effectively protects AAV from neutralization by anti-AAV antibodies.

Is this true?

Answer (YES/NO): YES